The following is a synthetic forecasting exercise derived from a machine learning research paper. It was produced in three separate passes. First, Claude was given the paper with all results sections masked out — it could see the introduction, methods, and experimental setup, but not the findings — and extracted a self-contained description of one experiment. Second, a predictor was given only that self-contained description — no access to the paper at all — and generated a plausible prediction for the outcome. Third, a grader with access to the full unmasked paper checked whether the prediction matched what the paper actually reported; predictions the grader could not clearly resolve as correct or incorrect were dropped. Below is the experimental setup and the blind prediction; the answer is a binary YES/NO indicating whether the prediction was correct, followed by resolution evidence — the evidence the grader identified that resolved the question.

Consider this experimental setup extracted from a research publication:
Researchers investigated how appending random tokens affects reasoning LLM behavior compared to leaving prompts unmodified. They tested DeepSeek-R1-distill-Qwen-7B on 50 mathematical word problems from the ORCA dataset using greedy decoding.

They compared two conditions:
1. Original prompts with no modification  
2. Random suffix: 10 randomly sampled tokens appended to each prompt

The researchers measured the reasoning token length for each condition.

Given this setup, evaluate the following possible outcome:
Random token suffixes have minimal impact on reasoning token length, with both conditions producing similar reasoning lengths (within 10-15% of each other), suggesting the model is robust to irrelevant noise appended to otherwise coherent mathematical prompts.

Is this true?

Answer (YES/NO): NO